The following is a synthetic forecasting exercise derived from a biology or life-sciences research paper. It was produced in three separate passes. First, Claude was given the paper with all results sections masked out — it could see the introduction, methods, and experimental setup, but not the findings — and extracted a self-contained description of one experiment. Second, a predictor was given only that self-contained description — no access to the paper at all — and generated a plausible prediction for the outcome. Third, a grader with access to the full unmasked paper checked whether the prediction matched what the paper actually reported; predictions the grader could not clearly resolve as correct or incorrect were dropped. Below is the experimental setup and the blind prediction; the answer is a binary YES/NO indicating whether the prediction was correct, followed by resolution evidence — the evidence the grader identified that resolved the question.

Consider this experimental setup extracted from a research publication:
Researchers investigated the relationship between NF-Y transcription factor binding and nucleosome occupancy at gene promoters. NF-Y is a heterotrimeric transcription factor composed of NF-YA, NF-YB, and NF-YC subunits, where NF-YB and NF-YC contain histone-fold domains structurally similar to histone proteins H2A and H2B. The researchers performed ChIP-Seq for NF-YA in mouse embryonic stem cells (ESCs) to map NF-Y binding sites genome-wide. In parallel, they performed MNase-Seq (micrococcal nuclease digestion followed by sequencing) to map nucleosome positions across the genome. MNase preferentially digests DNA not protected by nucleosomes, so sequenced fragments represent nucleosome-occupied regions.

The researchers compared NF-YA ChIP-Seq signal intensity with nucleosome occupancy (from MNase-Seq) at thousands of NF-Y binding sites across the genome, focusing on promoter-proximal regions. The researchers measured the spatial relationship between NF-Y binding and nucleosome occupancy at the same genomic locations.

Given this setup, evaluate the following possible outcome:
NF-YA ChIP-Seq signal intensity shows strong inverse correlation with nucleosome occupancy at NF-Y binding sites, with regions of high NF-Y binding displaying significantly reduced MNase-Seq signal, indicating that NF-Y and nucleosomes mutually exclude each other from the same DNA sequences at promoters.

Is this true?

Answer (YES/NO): YES